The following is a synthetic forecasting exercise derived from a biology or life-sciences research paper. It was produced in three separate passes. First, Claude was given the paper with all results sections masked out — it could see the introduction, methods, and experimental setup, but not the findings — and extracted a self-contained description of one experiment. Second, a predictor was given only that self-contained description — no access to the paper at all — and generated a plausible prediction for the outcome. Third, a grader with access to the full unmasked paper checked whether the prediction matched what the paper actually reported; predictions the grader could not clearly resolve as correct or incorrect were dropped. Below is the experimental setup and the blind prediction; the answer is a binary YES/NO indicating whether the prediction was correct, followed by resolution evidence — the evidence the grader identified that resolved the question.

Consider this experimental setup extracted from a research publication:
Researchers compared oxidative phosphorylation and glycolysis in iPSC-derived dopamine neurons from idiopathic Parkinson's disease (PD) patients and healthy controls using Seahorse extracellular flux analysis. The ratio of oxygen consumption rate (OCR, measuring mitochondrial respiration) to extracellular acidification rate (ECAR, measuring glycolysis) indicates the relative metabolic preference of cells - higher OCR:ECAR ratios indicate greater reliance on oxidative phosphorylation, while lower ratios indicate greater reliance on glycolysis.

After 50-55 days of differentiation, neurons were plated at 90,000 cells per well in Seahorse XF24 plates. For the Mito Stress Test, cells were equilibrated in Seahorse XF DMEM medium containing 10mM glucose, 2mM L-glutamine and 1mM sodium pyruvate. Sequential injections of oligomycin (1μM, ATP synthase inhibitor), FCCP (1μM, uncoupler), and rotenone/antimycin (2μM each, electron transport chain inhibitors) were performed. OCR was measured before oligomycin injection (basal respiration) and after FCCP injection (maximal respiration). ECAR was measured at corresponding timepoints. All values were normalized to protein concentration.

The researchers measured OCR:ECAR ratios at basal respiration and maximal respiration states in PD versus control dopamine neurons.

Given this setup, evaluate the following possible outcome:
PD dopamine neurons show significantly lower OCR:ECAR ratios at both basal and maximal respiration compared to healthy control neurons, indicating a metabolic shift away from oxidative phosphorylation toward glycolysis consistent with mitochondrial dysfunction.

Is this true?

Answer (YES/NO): YES